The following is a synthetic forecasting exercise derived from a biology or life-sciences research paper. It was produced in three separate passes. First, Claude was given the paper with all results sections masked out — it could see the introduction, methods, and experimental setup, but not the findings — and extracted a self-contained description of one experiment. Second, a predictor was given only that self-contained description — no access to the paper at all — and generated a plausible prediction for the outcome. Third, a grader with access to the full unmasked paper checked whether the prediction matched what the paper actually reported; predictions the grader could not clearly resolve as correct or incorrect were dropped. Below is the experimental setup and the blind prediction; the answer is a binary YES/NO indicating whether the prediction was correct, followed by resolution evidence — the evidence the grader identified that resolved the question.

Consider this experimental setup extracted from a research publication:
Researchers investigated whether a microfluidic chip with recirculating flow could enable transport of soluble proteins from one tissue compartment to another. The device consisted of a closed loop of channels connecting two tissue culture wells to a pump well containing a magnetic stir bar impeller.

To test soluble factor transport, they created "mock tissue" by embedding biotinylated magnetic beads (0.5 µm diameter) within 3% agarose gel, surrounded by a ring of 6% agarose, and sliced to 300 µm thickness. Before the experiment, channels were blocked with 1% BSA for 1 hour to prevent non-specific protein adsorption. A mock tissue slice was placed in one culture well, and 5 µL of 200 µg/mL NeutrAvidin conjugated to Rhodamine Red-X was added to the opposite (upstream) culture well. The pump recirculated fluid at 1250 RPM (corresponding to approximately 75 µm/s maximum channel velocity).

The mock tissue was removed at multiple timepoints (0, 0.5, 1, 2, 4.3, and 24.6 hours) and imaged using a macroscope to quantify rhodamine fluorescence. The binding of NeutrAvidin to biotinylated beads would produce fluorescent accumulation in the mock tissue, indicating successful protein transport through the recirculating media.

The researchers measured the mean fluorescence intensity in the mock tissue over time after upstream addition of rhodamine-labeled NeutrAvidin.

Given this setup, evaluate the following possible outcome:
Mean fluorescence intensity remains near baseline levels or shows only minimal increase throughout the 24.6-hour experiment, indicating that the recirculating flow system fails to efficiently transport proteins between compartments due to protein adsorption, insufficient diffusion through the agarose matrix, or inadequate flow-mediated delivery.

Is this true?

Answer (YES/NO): NO